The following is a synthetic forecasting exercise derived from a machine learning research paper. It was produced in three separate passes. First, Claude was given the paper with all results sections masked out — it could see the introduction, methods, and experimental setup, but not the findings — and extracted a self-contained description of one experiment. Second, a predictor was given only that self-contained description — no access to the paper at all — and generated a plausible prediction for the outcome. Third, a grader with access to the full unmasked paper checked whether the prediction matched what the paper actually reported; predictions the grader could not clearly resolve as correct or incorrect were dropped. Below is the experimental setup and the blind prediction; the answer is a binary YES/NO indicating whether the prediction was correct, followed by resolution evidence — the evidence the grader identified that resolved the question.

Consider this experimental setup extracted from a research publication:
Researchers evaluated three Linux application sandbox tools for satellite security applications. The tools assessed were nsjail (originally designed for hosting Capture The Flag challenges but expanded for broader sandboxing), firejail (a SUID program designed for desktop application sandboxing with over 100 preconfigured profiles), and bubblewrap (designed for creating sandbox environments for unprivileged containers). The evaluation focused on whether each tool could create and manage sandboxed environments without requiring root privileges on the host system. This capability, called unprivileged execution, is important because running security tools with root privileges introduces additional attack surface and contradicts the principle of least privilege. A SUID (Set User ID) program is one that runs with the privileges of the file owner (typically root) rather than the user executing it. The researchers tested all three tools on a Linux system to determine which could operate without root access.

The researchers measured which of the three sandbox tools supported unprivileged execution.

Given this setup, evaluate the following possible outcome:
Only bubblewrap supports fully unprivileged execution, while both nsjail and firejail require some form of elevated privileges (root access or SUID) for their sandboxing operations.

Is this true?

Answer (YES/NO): NO